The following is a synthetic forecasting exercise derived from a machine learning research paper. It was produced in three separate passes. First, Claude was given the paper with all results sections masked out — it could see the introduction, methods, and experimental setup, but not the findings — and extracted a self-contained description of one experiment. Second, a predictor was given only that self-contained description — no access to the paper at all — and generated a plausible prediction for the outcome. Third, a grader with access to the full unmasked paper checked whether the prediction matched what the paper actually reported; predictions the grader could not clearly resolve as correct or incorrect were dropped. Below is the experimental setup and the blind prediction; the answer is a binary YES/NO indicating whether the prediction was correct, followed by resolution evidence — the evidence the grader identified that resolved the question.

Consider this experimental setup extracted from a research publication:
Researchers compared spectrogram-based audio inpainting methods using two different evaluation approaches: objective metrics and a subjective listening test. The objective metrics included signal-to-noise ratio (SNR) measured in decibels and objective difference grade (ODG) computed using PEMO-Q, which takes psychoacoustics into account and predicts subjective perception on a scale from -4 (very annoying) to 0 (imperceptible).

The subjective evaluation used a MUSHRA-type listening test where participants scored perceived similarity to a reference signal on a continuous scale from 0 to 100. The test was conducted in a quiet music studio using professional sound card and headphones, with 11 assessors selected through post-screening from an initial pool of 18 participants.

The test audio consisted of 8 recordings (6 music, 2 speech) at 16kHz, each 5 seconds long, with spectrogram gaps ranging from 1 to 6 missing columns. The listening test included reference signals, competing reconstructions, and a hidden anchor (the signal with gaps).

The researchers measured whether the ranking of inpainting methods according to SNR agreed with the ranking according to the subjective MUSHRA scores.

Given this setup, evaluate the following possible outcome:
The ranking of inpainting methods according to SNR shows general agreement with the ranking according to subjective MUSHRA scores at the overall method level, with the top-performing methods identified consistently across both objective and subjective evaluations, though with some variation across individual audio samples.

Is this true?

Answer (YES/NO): YES